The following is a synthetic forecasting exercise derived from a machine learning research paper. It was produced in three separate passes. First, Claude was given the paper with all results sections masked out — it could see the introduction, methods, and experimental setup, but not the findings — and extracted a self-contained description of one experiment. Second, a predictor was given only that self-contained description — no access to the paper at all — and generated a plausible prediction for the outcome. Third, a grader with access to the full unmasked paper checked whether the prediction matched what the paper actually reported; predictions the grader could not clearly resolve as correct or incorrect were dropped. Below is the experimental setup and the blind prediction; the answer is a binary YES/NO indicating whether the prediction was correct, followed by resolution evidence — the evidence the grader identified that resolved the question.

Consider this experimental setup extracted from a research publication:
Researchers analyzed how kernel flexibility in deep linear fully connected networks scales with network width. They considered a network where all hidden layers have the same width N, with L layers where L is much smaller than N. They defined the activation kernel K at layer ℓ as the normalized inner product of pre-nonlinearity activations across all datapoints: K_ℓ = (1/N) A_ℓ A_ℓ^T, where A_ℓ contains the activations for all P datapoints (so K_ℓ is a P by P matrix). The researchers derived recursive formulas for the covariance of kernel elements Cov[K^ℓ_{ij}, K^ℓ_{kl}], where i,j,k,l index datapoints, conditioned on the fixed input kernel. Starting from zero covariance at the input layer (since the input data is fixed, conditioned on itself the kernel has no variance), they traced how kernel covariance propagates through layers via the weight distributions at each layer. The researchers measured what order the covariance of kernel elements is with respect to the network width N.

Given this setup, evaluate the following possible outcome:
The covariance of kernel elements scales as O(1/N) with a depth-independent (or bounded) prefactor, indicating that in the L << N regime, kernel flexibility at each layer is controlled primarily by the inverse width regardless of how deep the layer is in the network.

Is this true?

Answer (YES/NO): NO